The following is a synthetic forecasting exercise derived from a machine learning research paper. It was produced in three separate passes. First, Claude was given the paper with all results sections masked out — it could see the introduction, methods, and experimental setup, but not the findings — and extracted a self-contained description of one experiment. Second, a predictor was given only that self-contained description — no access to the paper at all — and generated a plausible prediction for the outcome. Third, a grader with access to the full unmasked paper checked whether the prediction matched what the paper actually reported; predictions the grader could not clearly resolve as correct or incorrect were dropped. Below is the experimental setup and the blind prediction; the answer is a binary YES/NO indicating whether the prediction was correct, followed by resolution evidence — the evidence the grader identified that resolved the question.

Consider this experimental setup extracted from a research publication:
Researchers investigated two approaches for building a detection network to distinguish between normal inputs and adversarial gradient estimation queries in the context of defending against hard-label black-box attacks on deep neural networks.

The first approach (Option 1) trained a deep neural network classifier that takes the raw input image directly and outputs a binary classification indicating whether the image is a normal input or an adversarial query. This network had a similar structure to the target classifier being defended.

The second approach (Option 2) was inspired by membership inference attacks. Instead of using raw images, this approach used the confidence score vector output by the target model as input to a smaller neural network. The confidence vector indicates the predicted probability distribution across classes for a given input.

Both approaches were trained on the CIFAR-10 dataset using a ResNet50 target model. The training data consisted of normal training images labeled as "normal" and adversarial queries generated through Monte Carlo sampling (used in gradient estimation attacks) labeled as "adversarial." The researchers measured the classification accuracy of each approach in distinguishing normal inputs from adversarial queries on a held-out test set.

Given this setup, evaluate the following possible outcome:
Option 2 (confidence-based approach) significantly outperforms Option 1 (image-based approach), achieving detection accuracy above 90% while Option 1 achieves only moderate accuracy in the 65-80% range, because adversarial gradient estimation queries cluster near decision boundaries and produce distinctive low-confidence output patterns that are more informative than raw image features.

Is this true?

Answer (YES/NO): NO